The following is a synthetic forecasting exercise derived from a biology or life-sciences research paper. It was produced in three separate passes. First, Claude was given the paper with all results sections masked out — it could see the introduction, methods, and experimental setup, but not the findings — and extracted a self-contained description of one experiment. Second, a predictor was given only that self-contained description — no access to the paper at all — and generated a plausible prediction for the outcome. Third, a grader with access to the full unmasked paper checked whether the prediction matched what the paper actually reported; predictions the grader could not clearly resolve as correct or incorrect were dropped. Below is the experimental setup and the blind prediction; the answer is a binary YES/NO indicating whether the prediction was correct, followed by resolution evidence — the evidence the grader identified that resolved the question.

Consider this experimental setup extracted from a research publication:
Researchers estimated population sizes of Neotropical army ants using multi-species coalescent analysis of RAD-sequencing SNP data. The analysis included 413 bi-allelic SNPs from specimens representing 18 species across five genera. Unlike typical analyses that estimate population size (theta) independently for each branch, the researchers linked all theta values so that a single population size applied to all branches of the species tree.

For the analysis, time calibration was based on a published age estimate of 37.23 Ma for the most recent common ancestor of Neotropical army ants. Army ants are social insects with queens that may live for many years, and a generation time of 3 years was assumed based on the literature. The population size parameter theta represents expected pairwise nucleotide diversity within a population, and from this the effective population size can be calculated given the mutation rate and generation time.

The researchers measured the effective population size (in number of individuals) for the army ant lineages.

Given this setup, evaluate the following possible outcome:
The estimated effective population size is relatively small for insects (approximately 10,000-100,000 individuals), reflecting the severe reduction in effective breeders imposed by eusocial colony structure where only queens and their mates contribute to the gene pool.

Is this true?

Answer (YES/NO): YES